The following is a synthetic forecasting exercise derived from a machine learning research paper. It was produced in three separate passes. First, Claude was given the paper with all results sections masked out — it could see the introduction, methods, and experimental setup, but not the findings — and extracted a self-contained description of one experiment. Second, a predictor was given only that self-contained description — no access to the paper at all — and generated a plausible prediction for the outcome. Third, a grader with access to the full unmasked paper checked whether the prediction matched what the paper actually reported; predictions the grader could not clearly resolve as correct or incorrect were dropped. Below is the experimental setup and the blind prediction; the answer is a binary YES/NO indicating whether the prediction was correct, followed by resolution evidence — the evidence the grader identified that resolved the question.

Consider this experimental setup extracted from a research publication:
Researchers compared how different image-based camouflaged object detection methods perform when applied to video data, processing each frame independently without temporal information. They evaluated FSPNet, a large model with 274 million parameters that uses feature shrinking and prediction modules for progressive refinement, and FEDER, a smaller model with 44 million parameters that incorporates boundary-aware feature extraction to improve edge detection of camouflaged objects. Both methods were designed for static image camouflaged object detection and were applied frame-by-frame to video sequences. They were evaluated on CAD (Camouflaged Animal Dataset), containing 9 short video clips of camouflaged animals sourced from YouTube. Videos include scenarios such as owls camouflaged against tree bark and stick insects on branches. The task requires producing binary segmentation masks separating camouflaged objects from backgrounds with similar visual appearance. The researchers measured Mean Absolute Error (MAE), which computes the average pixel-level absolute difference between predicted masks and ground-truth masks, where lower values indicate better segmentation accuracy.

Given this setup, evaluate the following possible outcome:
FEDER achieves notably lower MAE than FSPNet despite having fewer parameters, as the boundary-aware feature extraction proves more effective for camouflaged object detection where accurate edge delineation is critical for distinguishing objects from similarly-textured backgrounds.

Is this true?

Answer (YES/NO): YES